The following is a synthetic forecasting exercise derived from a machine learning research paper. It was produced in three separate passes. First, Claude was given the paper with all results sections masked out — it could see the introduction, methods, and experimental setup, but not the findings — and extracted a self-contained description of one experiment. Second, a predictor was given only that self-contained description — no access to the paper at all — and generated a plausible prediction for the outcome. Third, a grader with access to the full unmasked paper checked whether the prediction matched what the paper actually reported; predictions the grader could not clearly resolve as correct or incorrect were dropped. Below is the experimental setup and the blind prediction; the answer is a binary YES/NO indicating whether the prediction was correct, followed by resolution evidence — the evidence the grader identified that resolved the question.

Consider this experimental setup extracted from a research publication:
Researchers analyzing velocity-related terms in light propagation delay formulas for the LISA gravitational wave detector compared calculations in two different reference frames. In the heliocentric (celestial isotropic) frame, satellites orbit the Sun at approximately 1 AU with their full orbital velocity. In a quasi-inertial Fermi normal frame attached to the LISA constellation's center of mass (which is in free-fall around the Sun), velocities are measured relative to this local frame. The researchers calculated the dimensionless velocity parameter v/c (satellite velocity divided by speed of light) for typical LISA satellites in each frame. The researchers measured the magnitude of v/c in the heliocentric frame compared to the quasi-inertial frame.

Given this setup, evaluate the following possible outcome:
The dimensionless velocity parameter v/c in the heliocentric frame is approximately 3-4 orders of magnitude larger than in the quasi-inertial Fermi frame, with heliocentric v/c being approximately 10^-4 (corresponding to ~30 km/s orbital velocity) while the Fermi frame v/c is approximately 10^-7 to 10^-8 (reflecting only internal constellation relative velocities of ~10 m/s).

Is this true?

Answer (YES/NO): YES